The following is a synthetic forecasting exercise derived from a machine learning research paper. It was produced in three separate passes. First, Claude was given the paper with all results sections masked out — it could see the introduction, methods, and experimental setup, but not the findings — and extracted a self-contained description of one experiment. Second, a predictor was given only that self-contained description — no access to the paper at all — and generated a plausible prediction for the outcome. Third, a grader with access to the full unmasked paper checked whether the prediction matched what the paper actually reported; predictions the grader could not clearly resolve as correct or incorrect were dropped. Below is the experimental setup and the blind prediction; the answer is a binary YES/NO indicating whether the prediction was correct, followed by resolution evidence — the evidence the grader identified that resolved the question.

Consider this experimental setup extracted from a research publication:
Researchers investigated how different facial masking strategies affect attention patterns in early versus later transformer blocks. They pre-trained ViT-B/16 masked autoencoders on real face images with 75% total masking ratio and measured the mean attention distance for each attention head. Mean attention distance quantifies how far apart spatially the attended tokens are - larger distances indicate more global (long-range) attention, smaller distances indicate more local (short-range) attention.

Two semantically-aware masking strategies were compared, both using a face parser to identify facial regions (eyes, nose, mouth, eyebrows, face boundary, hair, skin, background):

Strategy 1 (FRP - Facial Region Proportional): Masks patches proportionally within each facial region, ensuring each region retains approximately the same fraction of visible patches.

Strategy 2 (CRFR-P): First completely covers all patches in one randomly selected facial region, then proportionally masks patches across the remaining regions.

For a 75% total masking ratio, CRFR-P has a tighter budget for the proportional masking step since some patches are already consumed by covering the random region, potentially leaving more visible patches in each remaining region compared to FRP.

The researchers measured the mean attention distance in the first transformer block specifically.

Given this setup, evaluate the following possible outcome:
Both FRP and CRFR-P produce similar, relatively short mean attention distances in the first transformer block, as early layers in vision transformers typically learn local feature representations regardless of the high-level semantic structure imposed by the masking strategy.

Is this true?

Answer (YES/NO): NO